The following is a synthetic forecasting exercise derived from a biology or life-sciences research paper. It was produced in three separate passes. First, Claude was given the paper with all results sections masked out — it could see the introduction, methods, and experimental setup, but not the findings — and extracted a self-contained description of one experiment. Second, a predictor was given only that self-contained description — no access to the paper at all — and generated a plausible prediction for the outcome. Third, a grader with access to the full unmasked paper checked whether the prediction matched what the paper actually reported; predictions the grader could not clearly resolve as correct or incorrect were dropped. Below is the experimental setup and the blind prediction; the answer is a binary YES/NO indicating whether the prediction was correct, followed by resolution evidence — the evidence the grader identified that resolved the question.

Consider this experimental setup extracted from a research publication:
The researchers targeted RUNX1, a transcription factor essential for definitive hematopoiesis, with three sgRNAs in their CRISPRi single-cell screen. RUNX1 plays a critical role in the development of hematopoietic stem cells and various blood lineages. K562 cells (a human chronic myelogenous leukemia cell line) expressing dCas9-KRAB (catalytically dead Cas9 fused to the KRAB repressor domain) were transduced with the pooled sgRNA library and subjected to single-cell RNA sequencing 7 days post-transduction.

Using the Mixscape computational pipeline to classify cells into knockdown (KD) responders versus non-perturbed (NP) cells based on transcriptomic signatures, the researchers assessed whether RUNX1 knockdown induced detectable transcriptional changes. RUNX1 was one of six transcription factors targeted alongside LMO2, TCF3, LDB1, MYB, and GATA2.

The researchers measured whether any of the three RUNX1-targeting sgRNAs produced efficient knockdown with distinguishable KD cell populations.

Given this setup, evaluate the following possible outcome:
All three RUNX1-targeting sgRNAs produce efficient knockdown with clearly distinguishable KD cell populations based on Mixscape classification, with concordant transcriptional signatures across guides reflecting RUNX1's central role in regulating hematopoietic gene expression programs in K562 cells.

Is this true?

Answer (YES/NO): NO